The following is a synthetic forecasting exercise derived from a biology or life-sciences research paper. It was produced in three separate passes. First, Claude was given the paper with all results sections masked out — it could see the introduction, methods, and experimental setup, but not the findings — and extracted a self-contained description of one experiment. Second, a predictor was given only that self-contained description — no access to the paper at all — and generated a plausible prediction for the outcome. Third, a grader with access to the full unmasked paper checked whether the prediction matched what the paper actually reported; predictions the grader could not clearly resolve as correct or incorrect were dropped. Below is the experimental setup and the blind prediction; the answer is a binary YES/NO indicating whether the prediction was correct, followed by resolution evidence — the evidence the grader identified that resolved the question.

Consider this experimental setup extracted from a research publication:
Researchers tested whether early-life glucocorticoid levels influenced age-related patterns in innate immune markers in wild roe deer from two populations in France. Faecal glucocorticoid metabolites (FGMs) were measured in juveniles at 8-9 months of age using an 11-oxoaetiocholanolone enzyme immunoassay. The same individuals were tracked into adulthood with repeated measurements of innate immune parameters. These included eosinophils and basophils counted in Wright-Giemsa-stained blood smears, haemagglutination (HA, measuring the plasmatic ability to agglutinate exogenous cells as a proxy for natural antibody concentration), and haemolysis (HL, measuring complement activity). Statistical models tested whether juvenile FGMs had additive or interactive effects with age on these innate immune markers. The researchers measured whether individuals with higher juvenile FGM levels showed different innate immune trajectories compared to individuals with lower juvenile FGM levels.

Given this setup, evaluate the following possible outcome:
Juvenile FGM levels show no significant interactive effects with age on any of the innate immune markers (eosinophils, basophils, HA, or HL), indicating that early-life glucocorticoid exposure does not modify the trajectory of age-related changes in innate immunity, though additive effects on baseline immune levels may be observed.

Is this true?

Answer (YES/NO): YES